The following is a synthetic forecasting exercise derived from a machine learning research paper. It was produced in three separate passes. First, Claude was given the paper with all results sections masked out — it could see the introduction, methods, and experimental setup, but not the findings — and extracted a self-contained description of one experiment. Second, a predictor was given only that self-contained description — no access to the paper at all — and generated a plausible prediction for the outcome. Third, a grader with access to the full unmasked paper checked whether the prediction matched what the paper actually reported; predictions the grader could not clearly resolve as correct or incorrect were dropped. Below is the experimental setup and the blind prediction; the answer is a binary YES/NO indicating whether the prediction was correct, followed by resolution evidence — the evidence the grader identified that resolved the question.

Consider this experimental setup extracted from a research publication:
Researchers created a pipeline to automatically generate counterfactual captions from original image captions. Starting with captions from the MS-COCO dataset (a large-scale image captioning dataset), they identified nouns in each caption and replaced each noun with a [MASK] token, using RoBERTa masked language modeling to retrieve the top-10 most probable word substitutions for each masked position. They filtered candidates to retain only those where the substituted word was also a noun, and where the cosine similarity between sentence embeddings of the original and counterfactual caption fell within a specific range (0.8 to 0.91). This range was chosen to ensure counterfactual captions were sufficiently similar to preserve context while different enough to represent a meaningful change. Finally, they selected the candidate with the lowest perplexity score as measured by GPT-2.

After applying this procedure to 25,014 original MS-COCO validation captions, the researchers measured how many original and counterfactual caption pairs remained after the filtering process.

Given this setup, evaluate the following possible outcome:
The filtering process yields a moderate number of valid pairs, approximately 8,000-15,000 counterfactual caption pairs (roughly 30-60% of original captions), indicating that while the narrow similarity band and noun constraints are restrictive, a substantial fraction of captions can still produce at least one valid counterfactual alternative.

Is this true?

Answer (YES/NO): NO